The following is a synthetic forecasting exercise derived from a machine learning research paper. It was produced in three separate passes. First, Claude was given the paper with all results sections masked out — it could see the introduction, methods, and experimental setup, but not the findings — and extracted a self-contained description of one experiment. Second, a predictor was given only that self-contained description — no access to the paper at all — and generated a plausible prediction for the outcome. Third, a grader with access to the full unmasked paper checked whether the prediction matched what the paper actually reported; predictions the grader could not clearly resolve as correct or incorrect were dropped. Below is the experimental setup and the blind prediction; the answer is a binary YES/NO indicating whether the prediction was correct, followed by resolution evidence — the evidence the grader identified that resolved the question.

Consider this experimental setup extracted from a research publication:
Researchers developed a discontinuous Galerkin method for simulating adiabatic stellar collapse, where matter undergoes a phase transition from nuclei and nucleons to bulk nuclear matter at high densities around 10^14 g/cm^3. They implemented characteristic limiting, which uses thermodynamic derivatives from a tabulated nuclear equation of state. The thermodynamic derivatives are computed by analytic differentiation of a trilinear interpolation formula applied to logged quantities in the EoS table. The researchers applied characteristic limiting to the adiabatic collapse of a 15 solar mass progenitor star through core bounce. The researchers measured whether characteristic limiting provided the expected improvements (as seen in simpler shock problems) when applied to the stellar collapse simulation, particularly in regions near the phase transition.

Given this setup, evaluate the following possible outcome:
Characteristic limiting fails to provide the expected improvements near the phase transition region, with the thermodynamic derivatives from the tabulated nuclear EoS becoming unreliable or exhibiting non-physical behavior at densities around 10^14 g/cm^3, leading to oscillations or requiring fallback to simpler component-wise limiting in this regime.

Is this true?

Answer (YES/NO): YES